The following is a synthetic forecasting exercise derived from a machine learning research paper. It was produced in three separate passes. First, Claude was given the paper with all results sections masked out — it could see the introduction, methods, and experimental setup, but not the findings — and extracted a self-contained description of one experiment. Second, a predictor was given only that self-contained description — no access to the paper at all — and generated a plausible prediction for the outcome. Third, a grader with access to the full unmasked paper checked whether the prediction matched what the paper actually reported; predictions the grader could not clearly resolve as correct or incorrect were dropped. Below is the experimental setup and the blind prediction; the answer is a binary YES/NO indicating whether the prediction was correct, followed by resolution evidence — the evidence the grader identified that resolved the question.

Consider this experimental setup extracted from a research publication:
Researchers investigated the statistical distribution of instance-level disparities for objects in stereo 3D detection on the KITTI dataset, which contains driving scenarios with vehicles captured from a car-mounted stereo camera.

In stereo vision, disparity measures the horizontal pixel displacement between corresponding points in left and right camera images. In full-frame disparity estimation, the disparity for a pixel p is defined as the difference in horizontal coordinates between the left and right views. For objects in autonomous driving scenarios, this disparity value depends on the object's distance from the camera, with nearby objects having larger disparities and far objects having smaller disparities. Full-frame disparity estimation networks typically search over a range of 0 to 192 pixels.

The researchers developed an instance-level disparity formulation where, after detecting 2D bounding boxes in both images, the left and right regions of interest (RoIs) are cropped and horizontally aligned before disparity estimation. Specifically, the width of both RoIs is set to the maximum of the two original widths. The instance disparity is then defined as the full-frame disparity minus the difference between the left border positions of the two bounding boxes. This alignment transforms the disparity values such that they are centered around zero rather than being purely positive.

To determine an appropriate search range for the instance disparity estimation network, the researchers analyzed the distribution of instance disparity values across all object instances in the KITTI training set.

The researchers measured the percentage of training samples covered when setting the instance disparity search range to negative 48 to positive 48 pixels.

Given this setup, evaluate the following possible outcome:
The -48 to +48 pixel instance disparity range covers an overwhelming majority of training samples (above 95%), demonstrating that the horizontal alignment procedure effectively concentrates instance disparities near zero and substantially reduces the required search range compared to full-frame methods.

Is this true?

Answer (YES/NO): NO